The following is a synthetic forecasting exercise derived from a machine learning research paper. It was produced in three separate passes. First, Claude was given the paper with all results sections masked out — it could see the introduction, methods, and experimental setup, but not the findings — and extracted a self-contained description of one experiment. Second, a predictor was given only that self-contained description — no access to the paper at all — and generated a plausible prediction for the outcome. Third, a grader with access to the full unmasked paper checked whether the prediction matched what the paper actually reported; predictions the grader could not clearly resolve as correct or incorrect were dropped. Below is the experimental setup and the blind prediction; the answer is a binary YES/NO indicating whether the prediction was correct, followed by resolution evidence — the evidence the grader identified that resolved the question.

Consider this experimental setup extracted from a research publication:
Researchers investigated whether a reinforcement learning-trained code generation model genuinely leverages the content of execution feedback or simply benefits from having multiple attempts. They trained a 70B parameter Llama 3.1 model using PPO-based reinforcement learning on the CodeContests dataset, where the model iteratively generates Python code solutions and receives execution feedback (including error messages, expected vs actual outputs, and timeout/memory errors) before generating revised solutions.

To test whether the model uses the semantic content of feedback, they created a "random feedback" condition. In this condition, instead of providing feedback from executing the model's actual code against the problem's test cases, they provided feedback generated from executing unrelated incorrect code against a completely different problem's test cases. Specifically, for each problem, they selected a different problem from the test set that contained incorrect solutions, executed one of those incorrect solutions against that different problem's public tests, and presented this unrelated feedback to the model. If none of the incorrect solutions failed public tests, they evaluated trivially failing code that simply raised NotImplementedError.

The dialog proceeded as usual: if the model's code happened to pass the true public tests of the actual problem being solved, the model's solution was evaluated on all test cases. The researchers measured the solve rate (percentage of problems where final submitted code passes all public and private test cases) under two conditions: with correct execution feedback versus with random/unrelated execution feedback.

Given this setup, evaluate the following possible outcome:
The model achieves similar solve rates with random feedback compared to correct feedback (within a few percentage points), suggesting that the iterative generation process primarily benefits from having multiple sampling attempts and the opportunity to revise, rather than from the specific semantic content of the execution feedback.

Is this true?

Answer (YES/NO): NO